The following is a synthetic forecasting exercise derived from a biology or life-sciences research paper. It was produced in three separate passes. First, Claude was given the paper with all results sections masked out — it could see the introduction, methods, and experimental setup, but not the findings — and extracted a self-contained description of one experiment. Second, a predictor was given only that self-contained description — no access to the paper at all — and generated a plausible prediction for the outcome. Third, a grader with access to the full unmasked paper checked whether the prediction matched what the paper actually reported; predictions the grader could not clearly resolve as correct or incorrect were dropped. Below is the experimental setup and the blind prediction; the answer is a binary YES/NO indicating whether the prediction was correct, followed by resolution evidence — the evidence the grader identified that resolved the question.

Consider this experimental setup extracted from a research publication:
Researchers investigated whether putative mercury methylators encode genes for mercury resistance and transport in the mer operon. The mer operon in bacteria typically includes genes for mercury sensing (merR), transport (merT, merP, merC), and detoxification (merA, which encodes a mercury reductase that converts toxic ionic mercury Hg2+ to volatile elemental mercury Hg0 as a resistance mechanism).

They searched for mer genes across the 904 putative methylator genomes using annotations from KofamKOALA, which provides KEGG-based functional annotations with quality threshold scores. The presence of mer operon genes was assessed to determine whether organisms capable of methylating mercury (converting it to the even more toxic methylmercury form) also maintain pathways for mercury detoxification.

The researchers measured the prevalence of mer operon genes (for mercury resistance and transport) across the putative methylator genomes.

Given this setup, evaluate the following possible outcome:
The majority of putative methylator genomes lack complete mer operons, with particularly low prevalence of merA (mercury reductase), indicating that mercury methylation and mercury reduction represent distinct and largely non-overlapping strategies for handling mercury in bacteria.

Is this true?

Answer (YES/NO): YES